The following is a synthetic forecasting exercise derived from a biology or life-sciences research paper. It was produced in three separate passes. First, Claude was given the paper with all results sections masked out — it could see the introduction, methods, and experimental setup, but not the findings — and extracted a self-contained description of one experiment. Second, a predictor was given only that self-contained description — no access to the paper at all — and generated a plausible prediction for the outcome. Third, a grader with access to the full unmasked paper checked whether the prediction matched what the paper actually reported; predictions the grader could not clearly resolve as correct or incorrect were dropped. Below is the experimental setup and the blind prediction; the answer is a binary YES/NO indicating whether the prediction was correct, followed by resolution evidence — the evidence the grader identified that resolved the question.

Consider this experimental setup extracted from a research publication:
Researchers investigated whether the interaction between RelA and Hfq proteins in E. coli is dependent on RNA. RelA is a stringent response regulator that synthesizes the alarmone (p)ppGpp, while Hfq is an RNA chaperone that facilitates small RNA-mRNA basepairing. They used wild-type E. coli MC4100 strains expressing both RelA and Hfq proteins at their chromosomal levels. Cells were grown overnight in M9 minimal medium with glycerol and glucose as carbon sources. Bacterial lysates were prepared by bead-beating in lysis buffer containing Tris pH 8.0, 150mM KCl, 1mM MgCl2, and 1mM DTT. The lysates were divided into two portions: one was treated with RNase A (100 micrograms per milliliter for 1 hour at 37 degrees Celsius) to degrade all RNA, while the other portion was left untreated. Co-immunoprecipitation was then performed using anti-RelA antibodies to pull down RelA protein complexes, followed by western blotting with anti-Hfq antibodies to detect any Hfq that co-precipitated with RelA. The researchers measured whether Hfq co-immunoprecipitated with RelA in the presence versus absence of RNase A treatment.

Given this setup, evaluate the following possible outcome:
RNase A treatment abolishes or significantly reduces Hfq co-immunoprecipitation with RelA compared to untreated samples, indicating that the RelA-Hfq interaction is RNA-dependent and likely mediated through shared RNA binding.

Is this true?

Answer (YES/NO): YES